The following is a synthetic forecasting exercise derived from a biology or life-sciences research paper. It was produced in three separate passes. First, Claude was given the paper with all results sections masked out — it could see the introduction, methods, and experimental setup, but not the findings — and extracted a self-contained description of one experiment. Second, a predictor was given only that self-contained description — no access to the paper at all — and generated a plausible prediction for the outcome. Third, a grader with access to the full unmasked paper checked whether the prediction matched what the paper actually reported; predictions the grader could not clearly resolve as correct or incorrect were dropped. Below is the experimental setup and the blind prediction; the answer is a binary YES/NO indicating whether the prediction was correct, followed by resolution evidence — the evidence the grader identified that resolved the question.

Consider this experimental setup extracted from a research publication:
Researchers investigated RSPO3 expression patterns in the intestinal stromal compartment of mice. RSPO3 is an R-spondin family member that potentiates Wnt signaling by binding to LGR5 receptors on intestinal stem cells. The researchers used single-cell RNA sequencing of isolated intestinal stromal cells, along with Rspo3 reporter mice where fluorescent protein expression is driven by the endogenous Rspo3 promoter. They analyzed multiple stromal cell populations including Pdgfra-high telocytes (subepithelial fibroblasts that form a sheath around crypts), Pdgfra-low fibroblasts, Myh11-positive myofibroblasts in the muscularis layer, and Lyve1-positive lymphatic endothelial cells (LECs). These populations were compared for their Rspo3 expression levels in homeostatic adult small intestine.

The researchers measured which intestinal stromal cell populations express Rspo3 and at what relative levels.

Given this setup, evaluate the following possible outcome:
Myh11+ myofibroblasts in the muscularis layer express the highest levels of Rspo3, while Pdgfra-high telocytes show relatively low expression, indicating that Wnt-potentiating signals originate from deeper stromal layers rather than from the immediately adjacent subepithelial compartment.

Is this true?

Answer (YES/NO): NO